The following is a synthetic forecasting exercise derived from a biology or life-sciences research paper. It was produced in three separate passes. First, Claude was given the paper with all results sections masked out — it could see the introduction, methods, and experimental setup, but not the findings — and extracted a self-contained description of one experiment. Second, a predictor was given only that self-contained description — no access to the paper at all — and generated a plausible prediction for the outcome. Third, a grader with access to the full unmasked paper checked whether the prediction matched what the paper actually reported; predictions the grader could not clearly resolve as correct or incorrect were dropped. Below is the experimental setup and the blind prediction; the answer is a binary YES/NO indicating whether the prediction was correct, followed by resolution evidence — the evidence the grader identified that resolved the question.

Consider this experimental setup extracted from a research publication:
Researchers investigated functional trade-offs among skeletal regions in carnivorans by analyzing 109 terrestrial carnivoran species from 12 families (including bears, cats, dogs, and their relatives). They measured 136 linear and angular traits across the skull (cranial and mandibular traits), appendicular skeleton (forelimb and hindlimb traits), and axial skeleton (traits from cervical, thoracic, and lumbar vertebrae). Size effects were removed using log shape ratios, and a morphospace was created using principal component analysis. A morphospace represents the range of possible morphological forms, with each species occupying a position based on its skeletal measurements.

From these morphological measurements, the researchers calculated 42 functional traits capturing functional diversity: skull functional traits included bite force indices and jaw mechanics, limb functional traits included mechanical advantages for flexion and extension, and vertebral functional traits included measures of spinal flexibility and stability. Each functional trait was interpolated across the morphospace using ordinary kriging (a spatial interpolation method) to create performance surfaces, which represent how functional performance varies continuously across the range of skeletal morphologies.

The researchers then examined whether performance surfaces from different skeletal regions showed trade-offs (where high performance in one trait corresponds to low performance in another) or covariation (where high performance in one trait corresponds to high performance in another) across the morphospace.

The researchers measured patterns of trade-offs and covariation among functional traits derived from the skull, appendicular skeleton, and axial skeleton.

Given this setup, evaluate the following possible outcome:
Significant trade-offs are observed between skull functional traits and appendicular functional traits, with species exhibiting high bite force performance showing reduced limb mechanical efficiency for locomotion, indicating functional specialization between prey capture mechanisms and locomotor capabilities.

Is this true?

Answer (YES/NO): NO